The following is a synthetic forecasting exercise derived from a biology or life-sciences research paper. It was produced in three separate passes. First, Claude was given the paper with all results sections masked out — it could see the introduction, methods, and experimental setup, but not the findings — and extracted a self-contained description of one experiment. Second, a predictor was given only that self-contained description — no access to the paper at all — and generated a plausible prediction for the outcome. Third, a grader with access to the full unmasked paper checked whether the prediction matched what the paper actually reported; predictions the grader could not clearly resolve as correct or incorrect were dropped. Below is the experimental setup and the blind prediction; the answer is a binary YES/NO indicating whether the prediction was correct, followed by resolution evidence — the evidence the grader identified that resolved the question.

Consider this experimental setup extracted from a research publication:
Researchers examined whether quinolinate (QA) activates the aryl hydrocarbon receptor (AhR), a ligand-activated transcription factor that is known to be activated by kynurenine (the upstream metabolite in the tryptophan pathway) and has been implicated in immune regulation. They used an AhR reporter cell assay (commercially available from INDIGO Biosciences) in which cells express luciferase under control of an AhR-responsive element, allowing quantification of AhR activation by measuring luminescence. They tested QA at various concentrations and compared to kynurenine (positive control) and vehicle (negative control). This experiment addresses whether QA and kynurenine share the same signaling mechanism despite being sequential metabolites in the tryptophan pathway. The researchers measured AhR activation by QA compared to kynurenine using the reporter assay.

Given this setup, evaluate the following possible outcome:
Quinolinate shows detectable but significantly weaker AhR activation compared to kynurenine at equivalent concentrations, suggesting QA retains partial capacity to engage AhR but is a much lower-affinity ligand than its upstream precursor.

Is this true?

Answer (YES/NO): NO